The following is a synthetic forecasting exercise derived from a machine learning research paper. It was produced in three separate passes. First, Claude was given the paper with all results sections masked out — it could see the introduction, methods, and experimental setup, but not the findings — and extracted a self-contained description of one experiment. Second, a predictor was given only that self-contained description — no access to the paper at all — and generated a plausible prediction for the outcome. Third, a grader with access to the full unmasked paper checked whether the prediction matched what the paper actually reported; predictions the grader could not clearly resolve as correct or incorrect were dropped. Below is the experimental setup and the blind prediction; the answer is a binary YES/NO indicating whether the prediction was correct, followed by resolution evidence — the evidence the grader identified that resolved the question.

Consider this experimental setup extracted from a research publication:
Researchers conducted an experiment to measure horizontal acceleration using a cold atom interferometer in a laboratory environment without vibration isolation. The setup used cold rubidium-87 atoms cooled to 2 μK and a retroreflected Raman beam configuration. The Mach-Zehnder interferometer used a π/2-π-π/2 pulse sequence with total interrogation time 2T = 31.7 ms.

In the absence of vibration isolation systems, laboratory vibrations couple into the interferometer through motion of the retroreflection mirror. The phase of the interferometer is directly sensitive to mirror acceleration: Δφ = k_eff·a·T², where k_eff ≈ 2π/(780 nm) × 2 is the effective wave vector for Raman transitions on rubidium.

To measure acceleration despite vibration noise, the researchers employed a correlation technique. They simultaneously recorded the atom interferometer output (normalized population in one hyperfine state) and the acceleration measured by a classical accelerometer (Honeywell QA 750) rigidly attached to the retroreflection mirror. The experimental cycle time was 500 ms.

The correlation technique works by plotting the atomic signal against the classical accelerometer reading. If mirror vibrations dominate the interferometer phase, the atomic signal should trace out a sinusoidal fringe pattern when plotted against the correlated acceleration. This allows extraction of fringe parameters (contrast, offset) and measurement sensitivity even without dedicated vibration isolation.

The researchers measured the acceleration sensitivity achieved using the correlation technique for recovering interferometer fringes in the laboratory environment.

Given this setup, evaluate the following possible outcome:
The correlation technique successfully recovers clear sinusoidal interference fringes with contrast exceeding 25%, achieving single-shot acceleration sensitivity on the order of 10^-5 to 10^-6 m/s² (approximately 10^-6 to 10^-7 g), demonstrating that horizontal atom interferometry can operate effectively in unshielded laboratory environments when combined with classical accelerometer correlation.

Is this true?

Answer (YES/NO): YES